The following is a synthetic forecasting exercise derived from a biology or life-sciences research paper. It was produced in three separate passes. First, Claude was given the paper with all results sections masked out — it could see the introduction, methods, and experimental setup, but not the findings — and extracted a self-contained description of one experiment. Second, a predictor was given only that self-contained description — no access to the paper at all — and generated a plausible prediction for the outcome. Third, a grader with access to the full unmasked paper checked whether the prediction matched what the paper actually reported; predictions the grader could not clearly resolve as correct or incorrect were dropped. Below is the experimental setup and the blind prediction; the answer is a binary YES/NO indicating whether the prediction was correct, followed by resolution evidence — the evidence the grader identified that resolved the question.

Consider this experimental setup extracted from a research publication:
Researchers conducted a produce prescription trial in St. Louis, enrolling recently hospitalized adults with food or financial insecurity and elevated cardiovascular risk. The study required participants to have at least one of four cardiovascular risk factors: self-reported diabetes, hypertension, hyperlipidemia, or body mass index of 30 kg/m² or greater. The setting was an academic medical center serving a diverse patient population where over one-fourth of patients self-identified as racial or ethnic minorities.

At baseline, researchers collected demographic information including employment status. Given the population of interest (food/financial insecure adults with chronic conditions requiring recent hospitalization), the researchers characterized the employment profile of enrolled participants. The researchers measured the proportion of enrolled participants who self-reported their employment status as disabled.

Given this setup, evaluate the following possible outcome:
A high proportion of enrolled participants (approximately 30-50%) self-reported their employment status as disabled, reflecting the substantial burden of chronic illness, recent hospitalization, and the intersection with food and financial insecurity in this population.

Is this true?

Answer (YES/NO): YES